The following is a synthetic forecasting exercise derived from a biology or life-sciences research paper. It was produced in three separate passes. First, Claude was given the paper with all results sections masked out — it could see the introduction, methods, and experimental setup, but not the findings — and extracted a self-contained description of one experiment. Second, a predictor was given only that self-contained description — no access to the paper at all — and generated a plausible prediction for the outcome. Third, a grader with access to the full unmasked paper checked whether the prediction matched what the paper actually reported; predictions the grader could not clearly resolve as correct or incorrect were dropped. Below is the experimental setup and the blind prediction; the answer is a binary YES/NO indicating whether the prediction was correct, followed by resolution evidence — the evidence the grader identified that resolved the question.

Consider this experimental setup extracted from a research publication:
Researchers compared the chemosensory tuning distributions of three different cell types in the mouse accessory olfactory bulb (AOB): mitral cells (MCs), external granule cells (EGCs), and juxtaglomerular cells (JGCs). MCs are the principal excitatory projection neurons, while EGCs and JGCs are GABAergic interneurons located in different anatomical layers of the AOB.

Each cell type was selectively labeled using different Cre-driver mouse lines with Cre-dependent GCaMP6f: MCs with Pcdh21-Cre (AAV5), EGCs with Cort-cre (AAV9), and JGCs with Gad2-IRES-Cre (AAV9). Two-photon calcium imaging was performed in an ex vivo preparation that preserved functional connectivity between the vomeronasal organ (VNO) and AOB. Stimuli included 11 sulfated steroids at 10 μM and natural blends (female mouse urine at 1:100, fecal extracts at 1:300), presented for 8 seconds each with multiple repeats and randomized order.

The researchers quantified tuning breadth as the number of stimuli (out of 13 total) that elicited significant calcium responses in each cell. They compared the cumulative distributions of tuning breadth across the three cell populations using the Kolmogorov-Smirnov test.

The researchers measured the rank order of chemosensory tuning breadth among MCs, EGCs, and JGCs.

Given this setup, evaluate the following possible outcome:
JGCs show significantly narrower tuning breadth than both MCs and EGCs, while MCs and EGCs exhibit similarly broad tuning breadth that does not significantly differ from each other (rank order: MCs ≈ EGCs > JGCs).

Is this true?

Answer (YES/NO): NO